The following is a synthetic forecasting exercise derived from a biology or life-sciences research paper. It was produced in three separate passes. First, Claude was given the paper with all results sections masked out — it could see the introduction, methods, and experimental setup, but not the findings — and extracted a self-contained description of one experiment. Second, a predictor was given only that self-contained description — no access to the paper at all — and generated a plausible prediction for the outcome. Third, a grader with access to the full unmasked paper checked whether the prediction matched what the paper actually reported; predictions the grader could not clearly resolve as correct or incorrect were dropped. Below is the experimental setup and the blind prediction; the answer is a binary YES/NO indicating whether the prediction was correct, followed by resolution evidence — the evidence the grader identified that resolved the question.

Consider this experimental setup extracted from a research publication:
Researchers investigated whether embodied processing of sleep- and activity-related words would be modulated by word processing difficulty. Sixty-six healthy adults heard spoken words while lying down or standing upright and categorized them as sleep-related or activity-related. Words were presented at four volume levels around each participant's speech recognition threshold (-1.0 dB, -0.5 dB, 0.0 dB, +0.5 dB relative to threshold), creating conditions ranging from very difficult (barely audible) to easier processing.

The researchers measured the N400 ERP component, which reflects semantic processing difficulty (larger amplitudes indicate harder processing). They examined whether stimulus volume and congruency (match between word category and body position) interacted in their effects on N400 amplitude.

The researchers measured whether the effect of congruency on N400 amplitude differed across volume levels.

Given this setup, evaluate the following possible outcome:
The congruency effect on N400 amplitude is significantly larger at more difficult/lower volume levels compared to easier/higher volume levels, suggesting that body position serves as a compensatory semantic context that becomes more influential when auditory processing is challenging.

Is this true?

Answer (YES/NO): YES